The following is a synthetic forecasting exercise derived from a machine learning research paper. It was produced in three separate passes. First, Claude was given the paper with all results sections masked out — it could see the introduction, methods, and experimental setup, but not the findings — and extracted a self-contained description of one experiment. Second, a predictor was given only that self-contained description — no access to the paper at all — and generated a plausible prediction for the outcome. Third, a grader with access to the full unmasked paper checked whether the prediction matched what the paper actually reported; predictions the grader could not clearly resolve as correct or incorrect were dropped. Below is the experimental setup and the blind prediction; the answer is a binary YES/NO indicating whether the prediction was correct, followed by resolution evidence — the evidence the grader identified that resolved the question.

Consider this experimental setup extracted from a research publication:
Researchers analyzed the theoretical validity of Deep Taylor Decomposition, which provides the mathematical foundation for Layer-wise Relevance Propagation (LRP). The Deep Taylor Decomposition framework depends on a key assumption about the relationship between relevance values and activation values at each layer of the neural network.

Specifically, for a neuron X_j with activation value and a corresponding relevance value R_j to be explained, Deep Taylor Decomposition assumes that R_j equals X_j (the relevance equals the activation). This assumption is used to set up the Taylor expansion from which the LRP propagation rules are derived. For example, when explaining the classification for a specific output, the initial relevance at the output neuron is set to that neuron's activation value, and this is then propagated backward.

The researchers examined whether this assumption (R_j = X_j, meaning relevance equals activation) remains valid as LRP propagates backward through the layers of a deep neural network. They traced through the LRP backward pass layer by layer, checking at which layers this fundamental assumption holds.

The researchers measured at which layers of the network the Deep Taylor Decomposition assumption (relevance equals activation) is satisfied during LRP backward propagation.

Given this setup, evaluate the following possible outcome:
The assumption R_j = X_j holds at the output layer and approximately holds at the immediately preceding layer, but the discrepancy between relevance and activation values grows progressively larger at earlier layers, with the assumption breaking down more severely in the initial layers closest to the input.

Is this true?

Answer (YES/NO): NO